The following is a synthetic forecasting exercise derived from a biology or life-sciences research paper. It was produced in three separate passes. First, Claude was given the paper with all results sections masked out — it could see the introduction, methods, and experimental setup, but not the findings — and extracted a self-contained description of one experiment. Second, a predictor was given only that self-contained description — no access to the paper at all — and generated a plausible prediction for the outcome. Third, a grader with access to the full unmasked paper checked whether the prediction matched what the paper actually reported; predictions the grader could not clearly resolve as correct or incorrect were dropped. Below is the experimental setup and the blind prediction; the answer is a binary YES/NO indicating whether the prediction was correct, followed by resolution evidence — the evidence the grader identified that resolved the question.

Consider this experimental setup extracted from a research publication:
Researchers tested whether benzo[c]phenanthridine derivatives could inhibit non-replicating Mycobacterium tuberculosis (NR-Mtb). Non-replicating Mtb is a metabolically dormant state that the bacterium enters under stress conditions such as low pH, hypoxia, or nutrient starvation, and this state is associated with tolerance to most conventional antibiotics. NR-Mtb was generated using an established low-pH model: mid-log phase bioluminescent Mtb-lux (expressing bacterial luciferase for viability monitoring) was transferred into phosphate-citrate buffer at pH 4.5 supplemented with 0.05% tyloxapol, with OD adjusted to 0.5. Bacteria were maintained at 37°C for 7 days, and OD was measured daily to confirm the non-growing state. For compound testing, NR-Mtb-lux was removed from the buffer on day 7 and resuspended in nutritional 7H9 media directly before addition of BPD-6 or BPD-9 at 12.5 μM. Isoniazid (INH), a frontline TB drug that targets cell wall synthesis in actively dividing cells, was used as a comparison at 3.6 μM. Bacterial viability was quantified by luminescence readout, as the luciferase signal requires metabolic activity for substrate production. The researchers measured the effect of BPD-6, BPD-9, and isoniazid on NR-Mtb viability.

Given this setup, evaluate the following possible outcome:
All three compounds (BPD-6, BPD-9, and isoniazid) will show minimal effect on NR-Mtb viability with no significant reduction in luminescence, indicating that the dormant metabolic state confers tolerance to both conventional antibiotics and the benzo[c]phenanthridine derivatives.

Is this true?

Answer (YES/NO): NO